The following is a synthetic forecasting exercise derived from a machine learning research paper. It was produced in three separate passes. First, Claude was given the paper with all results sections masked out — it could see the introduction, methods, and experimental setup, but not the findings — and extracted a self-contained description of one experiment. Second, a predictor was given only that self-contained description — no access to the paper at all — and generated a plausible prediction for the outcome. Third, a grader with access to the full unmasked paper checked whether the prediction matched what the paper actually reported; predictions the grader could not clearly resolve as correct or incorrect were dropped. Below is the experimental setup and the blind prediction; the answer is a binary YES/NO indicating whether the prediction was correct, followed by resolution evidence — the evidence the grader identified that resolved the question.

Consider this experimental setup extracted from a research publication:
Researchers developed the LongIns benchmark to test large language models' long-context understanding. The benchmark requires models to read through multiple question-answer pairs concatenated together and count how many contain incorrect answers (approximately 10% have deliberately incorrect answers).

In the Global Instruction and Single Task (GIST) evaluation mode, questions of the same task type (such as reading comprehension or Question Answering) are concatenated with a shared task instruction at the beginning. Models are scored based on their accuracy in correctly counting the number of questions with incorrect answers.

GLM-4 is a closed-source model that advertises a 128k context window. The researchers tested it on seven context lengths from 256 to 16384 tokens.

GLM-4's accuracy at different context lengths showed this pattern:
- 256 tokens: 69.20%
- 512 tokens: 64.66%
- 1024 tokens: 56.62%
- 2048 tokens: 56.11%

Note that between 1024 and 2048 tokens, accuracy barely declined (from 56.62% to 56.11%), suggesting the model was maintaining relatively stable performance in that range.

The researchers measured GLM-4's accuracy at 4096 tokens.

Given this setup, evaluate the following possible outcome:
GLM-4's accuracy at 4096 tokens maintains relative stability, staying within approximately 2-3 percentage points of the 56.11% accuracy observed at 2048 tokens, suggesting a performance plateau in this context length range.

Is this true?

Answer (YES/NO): NO